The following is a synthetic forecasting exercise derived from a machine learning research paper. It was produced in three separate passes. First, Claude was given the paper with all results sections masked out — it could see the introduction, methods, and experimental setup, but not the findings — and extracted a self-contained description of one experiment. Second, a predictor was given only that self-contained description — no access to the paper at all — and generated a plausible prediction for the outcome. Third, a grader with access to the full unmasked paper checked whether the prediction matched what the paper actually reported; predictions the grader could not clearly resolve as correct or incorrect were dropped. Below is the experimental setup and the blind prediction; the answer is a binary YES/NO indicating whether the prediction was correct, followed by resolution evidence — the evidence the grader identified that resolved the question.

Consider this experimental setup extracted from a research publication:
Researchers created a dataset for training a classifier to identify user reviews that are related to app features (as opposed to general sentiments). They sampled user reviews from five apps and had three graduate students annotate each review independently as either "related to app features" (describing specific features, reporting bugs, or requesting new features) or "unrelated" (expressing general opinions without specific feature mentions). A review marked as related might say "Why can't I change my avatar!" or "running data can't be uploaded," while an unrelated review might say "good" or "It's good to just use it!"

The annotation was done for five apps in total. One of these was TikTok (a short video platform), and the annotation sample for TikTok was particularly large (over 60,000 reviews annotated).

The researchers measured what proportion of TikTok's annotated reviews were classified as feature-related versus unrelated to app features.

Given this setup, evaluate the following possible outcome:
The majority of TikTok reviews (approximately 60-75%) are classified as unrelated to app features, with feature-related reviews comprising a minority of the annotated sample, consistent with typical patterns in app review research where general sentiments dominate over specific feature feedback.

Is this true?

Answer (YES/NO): NO